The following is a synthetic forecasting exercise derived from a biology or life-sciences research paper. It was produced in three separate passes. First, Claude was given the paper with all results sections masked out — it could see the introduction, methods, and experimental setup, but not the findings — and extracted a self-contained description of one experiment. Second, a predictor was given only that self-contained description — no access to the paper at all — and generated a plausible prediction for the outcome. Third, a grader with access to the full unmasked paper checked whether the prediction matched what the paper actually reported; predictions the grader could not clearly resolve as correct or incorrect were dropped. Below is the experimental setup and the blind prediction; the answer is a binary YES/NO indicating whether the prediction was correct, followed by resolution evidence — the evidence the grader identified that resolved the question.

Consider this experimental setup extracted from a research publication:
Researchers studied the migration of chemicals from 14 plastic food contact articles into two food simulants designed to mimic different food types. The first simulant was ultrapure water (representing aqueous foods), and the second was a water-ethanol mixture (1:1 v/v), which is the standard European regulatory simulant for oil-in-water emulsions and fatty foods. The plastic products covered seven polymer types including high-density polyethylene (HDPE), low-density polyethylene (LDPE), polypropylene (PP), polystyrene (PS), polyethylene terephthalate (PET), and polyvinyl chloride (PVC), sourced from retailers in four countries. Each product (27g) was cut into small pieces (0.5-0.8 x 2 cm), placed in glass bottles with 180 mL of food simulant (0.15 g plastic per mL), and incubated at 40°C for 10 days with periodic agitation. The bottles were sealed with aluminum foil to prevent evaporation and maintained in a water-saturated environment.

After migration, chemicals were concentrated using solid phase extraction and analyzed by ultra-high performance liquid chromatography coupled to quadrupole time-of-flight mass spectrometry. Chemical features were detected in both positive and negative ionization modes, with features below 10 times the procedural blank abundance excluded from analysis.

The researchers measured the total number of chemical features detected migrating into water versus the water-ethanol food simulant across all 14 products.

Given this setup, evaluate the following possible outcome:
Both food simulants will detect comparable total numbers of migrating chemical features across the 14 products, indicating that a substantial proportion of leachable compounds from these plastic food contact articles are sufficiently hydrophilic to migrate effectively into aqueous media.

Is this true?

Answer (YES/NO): NO